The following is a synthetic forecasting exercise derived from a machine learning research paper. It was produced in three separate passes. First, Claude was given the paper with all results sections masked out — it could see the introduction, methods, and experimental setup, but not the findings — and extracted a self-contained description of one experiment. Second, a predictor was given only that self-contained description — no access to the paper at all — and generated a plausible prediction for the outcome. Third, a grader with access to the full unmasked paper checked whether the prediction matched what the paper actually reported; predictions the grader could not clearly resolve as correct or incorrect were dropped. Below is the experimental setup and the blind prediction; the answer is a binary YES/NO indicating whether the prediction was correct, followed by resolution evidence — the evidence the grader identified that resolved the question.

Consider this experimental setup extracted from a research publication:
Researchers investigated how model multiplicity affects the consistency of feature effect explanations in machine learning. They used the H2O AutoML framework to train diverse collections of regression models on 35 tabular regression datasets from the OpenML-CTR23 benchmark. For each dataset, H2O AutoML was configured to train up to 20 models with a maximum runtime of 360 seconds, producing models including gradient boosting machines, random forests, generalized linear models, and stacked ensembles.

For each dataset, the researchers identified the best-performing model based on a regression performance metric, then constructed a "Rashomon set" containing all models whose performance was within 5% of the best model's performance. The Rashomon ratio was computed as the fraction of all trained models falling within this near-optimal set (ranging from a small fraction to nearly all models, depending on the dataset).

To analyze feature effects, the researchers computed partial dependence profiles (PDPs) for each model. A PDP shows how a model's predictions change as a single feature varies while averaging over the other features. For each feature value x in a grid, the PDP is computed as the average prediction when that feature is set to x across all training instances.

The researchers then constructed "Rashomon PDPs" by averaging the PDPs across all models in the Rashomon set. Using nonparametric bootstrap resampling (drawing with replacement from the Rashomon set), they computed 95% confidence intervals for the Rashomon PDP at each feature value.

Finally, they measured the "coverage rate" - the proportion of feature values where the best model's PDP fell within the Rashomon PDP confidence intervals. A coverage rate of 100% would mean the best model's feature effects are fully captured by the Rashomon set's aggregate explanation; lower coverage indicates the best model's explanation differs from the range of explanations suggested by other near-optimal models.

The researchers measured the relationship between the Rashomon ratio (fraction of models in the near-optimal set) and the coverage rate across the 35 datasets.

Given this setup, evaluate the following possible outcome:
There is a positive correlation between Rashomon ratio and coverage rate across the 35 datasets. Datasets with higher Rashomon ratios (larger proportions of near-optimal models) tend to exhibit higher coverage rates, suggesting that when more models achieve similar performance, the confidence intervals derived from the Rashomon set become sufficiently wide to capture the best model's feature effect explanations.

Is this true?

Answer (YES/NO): NO